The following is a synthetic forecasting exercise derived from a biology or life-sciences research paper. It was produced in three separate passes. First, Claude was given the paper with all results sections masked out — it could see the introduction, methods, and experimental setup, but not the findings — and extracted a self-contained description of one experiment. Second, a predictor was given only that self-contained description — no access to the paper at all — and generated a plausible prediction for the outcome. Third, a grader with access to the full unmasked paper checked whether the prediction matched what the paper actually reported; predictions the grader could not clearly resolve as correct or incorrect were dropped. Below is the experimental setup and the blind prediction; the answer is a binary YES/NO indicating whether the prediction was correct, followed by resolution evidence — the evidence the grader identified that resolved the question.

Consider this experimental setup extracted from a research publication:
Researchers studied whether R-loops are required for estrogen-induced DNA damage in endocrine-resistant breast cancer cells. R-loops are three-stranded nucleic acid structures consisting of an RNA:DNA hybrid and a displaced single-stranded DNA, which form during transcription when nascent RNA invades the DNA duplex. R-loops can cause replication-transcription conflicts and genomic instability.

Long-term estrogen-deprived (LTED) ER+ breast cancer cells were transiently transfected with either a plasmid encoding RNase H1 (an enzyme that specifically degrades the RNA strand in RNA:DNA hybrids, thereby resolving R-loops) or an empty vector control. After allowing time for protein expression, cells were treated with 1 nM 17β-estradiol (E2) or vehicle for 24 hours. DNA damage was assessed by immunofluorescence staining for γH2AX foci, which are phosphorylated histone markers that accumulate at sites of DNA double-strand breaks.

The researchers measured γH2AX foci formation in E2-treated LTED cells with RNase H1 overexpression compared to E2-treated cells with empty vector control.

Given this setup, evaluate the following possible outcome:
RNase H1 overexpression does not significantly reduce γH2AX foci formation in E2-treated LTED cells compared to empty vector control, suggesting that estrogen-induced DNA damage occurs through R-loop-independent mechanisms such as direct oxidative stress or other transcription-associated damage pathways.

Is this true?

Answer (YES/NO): NO